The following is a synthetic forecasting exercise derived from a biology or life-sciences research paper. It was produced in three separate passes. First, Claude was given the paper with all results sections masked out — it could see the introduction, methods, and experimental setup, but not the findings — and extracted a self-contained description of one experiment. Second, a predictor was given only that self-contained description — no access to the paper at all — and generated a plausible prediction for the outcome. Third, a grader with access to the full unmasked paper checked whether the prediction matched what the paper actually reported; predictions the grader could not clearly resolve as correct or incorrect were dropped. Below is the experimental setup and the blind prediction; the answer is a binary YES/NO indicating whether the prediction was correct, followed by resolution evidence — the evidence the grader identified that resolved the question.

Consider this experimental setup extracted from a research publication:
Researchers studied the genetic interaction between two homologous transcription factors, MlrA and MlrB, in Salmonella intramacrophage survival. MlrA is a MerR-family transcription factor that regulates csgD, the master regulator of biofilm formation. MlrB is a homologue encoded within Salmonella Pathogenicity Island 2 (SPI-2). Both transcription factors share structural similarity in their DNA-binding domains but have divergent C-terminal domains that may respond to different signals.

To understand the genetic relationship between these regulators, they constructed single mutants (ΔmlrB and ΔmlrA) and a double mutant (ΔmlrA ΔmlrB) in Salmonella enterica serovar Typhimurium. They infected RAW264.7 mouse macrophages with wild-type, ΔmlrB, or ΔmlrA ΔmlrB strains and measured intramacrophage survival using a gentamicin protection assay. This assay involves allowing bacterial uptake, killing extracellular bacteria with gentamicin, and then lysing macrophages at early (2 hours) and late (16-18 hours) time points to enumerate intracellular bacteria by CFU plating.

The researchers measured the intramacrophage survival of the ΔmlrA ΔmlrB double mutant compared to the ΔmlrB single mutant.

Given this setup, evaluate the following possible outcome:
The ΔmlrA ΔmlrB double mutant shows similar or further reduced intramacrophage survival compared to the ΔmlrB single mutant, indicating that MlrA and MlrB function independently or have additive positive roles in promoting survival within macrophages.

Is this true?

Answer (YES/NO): NO